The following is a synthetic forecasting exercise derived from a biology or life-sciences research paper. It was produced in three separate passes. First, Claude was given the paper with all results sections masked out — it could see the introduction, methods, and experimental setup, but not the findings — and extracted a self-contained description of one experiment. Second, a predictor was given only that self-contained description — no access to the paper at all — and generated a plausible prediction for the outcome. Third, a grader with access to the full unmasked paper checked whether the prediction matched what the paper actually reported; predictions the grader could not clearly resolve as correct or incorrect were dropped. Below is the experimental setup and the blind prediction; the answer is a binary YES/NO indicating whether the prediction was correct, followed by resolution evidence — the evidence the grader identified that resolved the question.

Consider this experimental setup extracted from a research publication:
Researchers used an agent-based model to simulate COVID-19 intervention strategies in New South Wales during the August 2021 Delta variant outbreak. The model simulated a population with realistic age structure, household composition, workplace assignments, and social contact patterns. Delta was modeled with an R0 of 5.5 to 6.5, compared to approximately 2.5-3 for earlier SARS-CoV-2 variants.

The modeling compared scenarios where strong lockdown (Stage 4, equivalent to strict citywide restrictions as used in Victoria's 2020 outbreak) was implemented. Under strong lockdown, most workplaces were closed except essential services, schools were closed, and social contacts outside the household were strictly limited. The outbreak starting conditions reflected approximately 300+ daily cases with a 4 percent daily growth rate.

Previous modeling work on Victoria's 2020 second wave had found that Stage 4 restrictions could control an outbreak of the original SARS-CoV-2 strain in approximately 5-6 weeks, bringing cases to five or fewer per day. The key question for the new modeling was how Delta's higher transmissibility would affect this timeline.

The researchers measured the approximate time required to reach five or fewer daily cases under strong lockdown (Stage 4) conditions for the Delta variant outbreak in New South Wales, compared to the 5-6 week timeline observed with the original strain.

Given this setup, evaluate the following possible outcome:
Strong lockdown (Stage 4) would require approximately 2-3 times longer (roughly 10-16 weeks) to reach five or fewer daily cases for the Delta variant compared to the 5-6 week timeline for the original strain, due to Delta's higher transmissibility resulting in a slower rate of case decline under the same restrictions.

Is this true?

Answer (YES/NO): NO